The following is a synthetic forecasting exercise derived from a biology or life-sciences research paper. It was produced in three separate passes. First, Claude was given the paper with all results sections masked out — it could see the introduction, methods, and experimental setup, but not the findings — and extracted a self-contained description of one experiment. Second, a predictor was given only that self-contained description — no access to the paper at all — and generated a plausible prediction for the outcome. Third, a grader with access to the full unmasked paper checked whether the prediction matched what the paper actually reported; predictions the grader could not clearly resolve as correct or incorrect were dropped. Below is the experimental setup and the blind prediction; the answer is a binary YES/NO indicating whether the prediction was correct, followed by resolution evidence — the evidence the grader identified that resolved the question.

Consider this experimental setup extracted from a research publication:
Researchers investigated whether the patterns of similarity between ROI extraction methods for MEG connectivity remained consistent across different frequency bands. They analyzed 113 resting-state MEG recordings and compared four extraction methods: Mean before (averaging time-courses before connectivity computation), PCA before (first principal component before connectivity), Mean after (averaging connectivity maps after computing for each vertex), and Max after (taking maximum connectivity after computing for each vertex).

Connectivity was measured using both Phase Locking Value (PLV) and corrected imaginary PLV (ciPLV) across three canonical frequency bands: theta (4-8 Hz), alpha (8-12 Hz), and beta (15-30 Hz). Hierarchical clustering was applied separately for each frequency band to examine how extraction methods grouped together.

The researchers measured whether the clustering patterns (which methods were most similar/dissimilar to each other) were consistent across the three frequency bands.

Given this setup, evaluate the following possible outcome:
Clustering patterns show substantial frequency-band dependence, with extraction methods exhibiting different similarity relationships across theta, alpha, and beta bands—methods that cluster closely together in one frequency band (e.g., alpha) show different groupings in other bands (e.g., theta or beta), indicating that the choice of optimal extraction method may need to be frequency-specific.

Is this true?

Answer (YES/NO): NO